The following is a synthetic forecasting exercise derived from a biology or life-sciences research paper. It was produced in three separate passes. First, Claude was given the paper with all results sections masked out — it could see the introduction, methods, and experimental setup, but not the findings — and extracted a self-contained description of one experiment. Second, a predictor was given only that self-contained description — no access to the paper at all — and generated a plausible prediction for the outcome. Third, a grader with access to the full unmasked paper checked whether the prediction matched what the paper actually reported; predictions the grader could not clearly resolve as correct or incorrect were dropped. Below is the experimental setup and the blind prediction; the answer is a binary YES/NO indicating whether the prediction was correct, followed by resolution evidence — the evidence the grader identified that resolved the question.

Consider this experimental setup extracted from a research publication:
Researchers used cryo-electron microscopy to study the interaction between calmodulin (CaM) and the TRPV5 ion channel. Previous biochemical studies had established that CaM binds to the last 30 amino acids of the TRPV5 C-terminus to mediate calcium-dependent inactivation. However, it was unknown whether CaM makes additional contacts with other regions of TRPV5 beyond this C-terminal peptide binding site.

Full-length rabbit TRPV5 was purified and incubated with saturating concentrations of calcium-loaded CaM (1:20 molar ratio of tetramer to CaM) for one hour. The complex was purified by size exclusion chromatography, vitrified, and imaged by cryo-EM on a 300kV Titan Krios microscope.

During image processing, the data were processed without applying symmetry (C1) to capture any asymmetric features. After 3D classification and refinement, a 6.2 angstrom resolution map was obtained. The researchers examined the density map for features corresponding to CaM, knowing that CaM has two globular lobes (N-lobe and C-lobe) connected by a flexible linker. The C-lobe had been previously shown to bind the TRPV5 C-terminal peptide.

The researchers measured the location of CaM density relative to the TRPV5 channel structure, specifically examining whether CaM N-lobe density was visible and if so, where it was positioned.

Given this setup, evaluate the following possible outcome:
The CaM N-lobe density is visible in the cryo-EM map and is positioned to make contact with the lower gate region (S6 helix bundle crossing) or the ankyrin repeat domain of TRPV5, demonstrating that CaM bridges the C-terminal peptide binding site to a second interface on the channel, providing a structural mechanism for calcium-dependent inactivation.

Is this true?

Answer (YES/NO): YES